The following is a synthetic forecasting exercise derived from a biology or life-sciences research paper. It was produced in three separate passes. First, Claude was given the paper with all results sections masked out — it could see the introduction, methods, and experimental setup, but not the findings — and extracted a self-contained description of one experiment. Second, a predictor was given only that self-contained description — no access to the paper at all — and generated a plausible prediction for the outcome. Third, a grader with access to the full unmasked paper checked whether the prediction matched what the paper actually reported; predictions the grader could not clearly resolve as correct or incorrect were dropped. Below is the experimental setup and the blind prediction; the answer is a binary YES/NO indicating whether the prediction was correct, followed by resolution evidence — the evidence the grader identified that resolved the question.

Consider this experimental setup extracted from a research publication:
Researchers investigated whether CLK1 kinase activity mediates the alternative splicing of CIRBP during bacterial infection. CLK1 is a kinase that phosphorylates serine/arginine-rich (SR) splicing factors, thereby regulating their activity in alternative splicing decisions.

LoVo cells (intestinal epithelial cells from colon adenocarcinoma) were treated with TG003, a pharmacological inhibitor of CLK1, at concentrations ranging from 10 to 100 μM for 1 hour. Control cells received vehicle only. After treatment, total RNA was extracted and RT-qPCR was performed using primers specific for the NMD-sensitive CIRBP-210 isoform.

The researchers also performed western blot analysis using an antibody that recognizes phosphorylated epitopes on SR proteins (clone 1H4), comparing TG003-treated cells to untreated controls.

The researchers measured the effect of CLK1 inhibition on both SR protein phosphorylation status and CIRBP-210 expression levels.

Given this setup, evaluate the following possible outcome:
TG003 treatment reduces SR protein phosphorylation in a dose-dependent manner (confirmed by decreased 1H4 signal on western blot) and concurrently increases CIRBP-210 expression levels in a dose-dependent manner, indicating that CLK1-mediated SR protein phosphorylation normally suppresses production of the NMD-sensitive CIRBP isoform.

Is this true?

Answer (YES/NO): NO